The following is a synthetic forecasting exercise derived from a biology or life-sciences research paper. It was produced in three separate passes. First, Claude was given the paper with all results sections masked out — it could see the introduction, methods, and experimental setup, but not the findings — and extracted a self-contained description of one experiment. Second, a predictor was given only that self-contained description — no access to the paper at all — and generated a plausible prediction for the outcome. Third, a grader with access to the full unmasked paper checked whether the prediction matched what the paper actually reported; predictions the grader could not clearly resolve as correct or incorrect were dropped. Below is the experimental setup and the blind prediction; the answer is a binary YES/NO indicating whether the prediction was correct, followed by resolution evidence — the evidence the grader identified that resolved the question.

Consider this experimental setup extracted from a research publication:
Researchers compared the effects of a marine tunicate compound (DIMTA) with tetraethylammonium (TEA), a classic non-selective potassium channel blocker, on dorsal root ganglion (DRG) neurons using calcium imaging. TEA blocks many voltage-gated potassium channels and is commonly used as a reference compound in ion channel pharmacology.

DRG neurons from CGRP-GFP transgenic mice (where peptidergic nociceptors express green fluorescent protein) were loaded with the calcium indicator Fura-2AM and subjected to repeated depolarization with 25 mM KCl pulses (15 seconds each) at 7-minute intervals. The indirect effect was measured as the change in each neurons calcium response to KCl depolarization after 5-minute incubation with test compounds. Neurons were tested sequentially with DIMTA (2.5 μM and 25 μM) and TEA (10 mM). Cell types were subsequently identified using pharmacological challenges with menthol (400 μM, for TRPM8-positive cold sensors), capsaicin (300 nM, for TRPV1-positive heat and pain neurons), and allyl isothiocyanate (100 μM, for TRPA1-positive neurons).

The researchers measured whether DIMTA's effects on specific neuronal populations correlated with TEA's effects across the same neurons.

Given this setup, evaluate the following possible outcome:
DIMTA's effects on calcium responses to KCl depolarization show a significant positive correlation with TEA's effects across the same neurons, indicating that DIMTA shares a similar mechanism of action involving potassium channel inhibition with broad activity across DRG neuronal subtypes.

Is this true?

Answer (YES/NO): NO